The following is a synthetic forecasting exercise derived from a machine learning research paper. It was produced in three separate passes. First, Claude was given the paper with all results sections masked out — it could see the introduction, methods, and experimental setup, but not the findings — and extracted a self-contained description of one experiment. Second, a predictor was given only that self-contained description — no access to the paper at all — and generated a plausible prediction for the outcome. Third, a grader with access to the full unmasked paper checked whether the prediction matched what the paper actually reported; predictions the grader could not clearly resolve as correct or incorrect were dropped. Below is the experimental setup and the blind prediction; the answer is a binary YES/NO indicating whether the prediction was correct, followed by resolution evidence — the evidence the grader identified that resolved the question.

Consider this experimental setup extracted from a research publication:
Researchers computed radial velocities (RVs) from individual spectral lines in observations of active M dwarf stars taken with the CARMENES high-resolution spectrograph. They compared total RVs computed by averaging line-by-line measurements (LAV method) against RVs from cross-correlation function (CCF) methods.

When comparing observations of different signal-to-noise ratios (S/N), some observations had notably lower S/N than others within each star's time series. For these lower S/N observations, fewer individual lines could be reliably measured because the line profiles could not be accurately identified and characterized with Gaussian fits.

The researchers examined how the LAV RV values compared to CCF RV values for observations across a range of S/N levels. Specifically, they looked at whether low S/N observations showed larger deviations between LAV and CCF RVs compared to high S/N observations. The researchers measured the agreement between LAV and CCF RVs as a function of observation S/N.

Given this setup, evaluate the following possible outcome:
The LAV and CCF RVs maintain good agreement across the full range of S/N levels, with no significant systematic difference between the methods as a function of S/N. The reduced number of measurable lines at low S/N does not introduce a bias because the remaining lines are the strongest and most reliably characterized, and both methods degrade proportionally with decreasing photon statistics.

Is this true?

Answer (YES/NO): NO